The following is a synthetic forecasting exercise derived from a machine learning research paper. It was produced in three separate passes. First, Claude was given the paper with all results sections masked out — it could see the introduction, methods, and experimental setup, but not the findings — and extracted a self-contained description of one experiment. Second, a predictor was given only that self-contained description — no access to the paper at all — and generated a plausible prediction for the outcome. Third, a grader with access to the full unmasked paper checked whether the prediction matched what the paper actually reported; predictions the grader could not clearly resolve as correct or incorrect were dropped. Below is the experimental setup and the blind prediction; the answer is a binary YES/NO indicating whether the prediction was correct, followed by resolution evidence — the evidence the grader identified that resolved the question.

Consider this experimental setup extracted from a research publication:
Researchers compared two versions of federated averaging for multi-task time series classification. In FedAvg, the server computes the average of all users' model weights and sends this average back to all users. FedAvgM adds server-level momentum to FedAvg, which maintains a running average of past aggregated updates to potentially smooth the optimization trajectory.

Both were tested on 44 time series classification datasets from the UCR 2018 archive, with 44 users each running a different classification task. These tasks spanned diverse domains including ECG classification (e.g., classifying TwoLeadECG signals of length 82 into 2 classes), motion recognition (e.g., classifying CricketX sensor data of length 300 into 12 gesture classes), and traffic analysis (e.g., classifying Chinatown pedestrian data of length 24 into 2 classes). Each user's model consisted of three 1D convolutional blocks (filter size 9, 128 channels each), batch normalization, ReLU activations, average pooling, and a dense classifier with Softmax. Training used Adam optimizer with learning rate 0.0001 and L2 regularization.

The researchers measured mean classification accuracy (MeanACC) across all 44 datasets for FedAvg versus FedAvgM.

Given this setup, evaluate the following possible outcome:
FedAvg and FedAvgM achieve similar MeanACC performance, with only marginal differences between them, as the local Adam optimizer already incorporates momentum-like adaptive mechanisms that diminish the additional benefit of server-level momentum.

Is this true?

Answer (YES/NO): YES